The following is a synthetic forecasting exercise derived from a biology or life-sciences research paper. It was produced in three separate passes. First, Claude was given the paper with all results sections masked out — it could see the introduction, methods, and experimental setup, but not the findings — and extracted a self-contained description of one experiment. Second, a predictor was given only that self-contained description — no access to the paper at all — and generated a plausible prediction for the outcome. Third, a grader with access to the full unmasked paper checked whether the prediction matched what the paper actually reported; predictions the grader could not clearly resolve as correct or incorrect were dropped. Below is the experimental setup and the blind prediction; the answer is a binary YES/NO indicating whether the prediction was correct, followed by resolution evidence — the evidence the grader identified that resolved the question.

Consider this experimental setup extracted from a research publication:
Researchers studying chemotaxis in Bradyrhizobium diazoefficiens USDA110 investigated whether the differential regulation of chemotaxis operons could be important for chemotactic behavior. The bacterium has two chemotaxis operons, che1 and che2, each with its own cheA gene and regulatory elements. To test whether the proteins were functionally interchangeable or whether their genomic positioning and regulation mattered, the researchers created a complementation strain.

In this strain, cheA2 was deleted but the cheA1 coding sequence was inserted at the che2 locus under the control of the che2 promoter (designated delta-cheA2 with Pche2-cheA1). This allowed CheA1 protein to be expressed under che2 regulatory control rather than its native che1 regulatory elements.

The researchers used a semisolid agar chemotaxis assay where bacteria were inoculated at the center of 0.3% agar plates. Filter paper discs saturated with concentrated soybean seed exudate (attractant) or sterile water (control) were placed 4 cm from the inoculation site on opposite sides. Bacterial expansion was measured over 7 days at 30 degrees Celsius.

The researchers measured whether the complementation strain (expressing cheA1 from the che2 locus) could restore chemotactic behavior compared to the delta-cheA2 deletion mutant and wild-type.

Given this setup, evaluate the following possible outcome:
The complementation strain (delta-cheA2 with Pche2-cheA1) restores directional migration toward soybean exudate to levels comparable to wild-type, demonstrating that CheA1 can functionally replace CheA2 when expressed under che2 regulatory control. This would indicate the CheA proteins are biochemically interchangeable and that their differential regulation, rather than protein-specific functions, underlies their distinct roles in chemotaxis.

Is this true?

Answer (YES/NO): YES